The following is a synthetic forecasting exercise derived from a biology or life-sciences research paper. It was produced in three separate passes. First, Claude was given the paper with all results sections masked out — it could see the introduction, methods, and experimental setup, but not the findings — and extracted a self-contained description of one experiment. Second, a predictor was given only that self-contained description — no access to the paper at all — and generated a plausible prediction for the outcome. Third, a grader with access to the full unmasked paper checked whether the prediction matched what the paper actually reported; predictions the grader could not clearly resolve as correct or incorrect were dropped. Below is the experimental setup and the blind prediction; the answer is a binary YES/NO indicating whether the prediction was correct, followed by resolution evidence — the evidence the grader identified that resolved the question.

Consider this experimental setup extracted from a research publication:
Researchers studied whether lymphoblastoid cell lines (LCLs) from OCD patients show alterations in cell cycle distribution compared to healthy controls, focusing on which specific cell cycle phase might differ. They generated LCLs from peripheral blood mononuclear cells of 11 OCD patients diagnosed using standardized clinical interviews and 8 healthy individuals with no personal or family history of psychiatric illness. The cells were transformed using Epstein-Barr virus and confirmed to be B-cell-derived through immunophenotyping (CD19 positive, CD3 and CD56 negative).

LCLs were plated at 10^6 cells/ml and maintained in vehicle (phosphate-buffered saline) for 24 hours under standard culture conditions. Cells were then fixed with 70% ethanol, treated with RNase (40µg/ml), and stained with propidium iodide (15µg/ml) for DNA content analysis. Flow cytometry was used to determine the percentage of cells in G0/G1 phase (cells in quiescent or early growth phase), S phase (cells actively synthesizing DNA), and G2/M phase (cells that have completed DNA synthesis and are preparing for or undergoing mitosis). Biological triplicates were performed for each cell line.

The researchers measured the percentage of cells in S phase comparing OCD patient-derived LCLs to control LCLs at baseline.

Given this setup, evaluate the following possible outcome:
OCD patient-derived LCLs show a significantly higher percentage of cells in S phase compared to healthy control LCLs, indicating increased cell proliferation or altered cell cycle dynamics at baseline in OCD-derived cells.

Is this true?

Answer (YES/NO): NO